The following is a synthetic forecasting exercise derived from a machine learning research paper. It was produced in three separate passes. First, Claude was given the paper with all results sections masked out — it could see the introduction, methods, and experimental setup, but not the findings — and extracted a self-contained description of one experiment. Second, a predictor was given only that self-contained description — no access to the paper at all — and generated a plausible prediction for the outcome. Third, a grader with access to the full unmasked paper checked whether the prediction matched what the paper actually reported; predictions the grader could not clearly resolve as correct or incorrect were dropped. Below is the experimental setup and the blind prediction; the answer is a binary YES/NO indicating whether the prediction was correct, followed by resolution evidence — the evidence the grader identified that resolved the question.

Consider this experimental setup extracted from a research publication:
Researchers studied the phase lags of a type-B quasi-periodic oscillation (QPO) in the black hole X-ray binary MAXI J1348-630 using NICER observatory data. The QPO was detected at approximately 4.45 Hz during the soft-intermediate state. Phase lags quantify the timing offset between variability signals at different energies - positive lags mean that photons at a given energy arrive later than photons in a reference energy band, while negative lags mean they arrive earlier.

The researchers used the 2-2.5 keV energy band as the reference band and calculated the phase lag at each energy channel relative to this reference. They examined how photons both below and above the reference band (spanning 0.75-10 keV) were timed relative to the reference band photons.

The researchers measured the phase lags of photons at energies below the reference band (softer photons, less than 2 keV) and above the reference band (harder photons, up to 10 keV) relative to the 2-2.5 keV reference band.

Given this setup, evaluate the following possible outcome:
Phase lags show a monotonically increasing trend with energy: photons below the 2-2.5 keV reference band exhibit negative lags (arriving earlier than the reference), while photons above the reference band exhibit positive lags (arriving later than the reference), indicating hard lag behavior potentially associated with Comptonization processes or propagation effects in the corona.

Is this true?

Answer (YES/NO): NO